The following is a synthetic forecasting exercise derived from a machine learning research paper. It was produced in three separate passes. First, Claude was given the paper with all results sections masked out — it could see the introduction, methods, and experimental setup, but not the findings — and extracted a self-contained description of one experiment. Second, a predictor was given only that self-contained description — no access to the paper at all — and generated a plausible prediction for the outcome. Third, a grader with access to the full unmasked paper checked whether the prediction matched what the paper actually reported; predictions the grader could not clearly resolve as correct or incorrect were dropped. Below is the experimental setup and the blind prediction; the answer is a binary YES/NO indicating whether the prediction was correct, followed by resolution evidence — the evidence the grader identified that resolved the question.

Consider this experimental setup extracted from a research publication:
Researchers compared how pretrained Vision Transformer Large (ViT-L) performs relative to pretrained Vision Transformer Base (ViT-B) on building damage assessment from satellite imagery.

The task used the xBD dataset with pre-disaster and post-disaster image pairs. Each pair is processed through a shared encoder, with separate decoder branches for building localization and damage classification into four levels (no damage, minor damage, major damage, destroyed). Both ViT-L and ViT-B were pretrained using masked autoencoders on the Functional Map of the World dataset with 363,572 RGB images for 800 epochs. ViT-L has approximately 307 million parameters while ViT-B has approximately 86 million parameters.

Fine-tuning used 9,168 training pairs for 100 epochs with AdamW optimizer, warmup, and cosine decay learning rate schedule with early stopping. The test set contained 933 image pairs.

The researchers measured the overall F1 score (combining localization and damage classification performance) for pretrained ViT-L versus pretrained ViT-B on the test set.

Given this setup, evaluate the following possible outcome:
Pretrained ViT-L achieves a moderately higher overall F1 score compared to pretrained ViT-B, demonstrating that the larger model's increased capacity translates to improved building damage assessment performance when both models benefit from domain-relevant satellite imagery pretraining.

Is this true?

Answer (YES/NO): NO